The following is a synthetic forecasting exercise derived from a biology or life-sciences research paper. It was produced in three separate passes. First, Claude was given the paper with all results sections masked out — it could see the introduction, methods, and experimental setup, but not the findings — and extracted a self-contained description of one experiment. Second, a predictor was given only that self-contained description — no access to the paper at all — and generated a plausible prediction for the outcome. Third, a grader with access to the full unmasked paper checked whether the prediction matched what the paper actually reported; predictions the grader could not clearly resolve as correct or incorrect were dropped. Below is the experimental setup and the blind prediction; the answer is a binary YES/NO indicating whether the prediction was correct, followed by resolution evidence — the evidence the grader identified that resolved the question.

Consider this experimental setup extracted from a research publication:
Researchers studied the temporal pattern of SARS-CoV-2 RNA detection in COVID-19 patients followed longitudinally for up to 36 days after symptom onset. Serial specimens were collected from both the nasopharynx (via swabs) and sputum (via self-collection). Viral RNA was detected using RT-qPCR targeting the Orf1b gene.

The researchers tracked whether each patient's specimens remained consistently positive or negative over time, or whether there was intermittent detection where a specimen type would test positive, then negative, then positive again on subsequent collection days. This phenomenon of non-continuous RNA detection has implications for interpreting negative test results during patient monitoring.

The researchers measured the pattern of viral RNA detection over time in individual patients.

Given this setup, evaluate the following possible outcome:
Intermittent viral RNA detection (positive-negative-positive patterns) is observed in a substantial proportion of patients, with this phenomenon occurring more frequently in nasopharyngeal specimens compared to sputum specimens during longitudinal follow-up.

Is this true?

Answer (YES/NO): NO